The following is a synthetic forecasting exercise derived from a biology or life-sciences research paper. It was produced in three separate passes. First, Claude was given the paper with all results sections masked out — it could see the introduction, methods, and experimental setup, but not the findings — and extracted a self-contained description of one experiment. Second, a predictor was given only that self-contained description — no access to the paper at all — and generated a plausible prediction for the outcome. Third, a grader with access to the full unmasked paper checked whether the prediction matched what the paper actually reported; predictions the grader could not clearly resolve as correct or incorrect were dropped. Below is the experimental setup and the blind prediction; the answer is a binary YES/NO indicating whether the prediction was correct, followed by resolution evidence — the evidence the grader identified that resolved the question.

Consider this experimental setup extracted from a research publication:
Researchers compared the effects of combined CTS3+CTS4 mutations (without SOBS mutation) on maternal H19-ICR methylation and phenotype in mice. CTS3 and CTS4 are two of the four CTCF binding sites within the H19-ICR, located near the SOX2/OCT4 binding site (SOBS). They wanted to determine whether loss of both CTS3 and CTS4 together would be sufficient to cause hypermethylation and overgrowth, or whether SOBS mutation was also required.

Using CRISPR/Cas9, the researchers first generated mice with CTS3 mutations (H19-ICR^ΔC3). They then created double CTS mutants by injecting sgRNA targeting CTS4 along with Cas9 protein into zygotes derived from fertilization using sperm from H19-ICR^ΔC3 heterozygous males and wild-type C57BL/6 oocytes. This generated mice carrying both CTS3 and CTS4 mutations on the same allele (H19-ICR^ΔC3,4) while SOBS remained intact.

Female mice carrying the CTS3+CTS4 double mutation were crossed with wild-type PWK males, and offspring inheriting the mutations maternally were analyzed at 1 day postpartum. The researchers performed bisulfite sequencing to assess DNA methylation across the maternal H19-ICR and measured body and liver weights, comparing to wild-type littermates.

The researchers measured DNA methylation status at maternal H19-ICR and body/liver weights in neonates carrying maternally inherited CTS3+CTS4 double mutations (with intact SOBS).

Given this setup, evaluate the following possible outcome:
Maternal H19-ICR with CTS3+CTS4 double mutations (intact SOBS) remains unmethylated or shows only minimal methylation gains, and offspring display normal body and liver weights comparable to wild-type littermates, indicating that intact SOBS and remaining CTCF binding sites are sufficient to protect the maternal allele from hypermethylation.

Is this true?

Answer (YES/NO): NO